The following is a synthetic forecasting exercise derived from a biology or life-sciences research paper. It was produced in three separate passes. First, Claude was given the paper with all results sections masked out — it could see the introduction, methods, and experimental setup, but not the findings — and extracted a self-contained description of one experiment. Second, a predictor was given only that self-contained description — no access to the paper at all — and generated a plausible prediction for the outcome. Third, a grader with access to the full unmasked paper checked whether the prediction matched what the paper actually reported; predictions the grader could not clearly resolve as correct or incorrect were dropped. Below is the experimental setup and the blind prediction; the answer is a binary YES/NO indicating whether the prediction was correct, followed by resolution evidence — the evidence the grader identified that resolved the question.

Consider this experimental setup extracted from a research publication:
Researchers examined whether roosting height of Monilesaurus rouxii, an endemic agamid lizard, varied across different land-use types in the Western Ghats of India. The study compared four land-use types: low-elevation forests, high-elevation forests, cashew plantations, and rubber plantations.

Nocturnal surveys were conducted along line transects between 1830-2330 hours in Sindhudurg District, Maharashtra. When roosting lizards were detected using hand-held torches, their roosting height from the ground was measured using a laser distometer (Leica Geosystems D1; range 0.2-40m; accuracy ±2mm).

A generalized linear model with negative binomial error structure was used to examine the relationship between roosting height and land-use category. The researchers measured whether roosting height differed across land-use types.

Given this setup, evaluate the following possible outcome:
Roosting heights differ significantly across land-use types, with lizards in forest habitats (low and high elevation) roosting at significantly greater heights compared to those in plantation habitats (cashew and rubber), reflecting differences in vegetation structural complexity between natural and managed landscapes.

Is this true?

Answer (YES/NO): NO